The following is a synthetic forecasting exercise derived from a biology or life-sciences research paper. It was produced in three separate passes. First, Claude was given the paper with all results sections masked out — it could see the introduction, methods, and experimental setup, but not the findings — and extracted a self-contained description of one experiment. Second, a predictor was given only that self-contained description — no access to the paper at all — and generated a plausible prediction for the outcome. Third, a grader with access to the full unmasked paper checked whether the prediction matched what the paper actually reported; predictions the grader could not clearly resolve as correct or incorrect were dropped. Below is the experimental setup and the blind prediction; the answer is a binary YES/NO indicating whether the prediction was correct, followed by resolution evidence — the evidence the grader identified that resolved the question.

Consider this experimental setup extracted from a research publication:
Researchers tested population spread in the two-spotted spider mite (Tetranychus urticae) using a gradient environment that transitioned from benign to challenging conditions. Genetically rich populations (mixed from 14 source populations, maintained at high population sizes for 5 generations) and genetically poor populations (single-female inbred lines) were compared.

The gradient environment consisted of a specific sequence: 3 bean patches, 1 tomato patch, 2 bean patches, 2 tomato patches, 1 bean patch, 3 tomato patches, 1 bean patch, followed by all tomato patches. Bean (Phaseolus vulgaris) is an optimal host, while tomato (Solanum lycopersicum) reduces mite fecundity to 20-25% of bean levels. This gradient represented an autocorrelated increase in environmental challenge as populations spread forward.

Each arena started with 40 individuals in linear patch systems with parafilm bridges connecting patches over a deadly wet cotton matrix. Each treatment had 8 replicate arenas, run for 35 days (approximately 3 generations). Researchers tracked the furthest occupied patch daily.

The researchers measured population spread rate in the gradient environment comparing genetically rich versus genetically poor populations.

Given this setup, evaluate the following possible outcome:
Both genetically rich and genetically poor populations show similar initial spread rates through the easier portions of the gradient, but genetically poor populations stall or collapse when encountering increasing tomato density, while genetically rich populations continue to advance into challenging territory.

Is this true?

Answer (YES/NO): NO